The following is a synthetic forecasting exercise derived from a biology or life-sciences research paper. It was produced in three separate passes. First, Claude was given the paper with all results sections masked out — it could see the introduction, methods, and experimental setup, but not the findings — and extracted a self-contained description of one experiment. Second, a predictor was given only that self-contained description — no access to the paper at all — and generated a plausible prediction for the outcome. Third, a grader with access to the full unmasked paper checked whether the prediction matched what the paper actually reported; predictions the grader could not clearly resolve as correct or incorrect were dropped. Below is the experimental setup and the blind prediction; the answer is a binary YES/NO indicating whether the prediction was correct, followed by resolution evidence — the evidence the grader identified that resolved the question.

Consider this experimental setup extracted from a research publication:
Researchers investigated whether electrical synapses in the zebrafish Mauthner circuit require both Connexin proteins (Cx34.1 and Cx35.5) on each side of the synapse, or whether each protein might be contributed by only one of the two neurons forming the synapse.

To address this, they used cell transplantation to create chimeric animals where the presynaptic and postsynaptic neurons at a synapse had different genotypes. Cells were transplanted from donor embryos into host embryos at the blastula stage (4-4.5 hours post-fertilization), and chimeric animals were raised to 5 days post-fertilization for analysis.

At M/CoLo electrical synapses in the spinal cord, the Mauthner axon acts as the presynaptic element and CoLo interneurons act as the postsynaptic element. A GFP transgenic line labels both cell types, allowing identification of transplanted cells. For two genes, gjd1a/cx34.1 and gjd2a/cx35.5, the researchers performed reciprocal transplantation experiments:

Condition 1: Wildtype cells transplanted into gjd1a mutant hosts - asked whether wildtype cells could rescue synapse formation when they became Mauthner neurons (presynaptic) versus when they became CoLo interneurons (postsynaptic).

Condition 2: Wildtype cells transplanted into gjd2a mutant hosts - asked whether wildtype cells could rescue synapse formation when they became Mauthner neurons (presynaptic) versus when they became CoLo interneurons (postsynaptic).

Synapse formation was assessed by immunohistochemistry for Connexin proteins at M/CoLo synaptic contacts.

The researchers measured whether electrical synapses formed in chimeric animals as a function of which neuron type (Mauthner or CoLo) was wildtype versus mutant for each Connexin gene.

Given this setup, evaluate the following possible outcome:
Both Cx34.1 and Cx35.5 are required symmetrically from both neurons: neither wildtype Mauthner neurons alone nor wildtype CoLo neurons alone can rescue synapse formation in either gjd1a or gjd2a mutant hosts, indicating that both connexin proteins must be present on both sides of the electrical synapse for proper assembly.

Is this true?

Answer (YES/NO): NO